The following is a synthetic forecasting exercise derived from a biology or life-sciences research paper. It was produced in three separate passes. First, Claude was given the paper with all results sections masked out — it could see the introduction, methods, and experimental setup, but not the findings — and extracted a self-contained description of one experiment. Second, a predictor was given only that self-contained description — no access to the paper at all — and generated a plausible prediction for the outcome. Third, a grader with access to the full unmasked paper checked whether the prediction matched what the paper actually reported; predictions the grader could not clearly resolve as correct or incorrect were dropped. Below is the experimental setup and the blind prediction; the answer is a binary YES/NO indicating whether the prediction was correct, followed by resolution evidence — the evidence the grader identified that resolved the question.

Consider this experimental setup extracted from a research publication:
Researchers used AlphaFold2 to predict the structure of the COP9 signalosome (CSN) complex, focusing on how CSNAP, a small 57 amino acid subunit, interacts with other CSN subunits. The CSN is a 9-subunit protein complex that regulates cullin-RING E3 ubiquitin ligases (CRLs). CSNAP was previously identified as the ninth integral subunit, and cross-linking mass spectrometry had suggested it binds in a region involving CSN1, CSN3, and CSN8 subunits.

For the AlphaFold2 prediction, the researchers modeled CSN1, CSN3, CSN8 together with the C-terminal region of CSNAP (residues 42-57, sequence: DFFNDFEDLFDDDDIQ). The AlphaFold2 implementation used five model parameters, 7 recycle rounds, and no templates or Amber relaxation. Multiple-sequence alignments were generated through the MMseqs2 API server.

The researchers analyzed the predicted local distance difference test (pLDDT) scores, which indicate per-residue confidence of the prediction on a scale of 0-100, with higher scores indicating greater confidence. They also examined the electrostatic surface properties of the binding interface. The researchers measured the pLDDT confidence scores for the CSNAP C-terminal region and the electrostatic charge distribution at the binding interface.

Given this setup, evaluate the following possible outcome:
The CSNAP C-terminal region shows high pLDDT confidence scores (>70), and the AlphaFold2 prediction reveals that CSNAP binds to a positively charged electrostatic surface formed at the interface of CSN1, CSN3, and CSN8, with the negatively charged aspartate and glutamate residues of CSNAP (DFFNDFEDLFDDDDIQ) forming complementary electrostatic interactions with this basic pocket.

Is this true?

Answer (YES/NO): NO